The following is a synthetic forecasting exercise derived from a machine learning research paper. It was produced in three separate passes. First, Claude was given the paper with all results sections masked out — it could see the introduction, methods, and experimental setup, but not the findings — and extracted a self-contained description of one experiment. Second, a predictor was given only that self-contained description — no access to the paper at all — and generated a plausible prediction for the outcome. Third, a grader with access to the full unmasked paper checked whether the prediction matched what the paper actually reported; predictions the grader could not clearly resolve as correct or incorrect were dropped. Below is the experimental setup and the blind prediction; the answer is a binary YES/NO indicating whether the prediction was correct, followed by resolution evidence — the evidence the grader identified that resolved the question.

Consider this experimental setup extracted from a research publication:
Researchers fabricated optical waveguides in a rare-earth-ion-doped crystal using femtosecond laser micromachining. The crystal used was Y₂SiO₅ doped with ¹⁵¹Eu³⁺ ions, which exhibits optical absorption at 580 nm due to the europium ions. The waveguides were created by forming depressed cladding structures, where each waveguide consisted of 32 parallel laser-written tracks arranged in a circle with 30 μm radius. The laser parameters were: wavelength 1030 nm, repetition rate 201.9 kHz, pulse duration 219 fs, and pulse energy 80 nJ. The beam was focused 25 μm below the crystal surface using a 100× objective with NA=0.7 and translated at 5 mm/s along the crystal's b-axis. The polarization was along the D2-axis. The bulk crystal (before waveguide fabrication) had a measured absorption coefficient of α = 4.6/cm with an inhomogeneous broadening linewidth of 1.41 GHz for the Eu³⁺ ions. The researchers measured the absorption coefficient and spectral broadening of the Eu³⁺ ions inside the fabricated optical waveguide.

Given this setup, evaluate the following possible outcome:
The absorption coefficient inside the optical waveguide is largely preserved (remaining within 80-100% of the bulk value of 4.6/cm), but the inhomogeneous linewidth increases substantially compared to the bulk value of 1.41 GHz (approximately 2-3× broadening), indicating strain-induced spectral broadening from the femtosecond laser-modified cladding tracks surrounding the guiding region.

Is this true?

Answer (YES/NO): NO